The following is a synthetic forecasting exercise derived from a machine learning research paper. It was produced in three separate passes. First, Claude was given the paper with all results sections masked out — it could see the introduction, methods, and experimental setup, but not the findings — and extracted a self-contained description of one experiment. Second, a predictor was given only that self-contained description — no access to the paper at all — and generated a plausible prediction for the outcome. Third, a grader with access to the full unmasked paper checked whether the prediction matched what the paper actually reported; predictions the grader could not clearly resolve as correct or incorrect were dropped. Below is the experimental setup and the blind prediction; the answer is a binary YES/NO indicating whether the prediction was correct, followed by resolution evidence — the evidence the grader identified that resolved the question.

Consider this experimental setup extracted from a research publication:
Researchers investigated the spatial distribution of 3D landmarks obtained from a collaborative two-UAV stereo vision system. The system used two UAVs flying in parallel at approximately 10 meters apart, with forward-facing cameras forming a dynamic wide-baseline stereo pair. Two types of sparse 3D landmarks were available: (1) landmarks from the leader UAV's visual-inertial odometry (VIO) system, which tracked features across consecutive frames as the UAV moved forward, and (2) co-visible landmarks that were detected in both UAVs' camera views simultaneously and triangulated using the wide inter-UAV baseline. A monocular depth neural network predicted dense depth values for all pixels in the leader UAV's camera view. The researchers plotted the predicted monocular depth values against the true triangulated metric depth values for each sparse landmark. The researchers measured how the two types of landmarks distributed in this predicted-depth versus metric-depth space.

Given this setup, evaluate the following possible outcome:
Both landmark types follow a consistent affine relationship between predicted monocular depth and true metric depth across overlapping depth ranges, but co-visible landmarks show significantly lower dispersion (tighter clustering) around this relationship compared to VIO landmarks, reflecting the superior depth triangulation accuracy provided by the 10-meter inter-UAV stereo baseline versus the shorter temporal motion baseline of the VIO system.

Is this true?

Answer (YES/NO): NO